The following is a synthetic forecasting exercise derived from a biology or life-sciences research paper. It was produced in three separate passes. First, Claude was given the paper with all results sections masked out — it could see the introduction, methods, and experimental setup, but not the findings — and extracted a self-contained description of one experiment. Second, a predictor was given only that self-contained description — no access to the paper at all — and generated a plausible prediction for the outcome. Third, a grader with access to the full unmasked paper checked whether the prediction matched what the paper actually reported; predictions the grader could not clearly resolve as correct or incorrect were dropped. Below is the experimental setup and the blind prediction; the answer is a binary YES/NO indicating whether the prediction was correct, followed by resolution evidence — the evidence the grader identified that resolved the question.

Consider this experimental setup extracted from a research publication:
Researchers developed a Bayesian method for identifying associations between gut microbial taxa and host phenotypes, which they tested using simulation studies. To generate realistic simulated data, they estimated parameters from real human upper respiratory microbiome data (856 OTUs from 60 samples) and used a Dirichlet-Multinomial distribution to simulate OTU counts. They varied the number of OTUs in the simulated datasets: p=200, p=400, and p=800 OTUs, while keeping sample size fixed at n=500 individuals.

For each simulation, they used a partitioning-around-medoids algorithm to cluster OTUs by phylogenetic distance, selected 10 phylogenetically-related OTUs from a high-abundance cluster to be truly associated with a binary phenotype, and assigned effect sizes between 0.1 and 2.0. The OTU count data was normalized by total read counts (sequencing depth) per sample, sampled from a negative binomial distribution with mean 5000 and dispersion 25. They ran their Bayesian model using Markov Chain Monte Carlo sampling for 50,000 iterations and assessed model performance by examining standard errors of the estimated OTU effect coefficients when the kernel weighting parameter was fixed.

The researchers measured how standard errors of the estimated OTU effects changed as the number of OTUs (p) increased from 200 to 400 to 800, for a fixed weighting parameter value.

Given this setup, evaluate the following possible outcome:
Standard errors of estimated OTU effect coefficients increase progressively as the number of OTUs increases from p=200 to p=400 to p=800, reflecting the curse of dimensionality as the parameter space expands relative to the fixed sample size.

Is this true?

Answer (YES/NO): NO